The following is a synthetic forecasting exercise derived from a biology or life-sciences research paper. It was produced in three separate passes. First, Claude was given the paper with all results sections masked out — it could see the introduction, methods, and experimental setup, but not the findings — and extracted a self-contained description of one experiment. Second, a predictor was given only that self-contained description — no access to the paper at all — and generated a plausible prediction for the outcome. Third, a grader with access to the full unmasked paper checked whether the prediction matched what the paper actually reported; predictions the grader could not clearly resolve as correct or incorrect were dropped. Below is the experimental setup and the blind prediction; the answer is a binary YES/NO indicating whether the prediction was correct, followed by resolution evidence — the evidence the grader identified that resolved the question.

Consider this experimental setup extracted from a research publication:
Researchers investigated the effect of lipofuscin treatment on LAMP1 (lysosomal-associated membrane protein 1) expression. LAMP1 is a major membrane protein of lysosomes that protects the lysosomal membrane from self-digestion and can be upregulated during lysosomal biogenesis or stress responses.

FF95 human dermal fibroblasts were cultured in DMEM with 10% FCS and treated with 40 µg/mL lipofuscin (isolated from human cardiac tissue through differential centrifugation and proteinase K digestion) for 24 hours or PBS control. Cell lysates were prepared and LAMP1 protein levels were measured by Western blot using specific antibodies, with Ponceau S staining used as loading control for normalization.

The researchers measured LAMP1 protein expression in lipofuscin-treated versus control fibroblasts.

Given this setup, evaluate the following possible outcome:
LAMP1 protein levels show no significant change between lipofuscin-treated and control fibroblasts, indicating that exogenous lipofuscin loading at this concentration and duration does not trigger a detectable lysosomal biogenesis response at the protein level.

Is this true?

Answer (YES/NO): NO